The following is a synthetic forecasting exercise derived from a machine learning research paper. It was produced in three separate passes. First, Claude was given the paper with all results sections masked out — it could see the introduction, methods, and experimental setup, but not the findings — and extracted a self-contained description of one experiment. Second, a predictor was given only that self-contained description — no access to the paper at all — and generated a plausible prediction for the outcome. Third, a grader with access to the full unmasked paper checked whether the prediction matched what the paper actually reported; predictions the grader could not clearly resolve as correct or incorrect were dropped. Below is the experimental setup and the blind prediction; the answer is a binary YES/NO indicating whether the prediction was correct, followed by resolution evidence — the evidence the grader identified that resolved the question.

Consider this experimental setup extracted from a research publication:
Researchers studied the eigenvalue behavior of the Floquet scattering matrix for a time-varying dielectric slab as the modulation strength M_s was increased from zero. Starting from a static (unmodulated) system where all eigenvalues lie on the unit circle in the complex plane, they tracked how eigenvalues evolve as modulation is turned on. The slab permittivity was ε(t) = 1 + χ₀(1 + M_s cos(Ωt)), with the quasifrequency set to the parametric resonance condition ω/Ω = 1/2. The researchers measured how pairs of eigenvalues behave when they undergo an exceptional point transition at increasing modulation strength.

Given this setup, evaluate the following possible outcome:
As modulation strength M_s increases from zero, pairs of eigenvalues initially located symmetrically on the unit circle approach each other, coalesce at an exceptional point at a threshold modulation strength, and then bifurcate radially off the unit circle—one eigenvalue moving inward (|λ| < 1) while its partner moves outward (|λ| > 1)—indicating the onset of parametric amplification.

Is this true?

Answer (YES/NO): YES